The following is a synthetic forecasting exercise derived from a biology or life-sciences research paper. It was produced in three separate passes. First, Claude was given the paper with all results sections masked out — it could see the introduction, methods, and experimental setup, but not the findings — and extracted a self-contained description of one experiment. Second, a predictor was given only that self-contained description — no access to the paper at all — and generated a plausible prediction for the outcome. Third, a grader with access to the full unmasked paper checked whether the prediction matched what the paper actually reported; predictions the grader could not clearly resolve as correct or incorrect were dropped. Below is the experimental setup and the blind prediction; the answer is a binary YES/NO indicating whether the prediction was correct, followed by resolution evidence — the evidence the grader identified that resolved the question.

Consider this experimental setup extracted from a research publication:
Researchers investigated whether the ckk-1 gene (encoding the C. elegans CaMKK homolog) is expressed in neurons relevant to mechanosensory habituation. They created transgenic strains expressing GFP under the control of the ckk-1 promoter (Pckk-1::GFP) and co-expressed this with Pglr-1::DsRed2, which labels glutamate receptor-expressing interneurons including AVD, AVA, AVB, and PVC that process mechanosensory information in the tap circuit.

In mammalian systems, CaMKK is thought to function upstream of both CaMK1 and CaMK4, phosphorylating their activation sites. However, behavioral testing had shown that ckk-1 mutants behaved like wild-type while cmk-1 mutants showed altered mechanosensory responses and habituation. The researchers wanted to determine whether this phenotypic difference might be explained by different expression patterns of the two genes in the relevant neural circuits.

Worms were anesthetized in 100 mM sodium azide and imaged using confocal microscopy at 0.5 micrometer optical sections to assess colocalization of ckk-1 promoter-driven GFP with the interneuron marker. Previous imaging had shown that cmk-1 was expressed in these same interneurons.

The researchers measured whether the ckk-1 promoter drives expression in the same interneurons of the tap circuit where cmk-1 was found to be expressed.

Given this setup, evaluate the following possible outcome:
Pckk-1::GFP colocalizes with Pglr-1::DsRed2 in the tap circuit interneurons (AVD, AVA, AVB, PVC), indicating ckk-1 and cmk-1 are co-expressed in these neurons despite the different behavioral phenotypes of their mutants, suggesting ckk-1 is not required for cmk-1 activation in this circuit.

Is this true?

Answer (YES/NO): NO